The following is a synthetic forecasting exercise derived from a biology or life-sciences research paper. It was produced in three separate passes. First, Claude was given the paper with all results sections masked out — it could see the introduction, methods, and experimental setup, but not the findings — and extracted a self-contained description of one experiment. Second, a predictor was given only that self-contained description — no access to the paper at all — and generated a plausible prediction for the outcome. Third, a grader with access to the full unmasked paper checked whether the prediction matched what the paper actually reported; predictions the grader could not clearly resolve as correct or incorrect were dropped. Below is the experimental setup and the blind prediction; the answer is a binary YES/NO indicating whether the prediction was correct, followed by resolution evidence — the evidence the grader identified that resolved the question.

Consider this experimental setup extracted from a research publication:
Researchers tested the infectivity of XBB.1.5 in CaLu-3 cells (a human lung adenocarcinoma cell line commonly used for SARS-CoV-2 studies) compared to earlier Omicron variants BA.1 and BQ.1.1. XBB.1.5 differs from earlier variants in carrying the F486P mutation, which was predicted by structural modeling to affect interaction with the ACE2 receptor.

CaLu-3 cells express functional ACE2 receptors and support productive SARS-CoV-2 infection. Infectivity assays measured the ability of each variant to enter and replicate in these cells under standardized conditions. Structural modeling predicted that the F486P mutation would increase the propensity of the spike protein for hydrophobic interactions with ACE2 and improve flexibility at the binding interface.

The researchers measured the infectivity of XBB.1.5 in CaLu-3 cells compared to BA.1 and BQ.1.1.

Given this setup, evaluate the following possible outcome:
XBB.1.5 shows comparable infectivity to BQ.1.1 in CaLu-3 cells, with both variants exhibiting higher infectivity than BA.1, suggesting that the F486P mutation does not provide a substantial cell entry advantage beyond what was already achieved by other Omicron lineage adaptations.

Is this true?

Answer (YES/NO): NO